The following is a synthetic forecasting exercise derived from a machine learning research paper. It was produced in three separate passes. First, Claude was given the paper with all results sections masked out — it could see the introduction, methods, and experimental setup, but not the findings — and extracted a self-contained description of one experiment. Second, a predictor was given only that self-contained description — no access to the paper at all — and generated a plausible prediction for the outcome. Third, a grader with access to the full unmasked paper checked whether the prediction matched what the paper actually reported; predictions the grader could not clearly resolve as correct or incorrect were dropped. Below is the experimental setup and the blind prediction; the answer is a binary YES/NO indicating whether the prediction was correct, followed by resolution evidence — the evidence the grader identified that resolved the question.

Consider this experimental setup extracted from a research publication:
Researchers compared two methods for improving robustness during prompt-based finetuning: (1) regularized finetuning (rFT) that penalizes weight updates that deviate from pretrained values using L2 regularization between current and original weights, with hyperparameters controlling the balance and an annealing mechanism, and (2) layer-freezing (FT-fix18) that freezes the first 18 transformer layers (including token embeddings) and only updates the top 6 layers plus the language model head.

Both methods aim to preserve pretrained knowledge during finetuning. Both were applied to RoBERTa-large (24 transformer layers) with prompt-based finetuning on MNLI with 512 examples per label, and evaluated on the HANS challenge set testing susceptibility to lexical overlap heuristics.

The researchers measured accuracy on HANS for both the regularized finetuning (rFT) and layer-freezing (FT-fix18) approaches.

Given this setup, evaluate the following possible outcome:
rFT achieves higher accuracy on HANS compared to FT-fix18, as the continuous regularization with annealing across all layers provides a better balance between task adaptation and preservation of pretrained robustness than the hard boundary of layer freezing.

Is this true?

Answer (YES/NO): NO